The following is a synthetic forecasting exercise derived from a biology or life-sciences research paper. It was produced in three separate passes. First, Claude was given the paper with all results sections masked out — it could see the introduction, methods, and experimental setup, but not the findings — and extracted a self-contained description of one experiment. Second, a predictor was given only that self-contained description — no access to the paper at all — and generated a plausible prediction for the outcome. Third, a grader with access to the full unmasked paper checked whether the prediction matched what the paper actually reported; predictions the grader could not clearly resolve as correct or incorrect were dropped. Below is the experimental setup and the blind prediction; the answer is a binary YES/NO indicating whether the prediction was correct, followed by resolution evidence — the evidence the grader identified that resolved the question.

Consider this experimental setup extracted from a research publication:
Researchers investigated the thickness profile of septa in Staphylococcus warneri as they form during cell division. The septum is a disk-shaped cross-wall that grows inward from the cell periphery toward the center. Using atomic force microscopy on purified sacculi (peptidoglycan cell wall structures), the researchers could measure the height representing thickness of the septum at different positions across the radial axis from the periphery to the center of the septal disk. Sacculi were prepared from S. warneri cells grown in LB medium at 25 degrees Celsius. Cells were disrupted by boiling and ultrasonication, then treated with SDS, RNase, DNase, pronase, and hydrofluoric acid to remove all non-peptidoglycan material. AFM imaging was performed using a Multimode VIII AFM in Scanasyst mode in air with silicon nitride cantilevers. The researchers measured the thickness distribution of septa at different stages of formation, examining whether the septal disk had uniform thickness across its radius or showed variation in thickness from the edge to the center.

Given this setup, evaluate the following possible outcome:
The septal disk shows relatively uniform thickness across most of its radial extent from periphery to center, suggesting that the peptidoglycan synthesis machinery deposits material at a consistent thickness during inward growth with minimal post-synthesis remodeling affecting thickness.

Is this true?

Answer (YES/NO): NO